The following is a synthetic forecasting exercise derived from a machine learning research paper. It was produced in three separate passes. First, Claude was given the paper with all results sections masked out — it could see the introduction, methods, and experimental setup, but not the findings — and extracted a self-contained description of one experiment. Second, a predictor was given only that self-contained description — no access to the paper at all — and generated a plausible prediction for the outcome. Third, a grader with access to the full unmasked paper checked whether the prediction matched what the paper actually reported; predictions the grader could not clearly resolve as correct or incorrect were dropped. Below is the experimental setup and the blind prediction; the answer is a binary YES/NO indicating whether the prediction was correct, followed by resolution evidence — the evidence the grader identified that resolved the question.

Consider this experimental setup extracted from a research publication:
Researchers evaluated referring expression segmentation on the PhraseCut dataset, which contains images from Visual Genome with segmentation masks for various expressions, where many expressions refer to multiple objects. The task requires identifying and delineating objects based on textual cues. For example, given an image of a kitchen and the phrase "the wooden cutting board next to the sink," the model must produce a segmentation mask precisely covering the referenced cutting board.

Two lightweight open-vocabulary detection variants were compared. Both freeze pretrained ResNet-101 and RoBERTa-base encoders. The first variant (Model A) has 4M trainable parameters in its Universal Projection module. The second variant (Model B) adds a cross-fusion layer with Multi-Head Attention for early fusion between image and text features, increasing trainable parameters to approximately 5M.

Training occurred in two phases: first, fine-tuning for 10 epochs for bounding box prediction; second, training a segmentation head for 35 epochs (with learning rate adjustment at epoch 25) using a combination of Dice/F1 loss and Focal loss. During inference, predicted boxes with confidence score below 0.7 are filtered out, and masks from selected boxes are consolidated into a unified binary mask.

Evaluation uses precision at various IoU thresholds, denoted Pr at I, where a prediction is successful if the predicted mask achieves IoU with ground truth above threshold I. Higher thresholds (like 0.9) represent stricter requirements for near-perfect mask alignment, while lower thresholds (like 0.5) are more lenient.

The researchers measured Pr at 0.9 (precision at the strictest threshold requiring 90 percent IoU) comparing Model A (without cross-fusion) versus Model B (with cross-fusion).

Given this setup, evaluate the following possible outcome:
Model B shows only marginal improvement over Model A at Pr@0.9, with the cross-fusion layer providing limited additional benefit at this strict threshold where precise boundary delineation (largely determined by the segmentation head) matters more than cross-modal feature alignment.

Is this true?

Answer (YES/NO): YES